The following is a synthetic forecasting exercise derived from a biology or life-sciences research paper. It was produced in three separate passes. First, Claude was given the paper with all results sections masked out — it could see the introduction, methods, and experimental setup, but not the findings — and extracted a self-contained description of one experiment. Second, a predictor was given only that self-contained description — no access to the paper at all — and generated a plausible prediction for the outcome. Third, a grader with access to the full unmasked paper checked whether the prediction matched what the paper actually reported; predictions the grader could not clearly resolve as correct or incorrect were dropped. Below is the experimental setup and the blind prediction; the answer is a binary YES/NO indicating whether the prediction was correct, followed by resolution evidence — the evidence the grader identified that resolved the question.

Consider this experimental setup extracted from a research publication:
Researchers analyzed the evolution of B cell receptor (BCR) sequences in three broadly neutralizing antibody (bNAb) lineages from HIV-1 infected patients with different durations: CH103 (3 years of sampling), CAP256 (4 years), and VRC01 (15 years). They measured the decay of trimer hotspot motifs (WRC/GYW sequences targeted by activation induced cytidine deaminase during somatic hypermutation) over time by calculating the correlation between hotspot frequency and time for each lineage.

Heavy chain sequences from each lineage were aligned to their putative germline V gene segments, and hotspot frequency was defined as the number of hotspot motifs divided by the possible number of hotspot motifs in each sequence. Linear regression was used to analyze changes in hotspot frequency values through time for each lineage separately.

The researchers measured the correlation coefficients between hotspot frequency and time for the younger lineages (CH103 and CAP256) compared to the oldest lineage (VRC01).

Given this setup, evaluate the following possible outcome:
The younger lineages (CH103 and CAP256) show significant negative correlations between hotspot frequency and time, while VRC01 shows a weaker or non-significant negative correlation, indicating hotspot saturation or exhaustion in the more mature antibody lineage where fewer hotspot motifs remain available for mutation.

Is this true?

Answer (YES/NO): YES